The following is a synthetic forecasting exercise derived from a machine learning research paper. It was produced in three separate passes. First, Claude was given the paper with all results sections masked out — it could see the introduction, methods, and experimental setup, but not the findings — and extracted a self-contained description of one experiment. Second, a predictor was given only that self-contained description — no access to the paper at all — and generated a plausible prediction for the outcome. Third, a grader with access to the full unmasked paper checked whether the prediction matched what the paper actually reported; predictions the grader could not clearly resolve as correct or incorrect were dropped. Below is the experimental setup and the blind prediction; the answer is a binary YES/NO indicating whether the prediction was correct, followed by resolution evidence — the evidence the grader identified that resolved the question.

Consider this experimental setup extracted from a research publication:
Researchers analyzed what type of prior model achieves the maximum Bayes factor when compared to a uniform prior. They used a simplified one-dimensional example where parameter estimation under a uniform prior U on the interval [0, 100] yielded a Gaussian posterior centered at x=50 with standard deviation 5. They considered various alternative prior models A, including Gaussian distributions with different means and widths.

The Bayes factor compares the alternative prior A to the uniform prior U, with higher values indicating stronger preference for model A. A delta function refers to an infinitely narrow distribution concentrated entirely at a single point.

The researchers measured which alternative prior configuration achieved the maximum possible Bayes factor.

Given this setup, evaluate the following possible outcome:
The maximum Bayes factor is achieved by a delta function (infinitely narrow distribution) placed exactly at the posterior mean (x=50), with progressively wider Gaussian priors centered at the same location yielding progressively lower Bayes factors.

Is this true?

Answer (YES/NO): YES